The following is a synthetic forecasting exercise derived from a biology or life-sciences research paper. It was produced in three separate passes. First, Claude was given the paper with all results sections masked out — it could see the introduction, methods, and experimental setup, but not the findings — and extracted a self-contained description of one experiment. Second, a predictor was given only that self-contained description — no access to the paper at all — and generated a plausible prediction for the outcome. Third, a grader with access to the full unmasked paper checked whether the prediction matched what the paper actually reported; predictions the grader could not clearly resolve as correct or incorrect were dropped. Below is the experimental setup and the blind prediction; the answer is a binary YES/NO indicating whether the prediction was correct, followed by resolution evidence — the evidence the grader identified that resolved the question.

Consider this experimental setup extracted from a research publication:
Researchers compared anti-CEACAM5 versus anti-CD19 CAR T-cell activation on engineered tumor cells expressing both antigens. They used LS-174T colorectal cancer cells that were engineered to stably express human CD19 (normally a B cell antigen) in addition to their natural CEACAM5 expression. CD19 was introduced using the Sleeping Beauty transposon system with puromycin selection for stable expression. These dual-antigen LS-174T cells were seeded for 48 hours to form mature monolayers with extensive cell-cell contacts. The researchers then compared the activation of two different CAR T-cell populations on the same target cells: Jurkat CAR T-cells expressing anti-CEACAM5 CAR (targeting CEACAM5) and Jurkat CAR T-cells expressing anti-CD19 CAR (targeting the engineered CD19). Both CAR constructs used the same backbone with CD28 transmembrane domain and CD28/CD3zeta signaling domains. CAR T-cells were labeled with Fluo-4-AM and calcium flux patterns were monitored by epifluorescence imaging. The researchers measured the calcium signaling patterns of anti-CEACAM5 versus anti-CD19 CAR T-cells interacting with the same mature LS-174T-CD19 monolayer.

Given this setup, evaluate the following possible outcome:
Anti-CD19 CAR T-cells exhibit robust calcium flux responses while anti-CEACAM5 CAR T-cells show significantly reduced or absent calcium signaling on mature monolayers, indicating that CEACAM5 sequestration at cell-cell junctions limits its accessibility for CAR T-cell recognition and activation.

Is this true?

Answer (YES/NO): YES